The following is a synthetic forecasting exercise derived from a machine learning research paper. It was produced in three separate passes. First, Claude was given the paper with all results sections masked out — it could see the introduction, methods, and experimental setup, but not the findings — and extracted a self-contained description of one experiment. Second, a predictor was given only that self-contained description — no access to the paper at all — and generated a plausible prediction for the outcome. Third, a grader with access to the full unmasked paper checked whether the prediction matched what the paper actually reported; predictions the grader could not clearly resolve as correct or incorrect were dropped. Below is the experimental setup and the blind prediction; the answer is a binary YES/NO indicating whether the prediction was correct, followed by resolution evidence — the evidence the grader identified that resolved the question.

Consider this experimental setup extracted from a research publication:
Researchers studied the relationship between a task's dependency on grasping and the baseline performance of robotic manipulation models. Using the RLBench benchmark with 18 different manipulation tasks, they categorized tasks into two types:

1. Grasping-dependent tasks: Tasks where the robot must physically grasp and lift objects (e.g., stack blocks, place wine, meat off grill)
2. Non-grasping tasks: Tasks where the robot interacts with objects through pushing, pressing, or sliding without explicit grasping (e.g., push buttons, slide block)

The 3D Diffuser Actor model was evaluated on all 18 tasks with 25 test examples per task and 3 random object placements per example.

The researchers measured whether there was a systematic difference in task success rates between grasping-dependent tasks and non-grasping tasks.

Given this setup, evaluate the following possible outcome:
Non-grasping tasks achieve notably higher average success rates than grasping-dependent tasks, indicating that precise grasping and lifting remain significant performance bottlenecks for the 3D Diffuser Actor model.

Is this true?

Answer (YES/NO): YES